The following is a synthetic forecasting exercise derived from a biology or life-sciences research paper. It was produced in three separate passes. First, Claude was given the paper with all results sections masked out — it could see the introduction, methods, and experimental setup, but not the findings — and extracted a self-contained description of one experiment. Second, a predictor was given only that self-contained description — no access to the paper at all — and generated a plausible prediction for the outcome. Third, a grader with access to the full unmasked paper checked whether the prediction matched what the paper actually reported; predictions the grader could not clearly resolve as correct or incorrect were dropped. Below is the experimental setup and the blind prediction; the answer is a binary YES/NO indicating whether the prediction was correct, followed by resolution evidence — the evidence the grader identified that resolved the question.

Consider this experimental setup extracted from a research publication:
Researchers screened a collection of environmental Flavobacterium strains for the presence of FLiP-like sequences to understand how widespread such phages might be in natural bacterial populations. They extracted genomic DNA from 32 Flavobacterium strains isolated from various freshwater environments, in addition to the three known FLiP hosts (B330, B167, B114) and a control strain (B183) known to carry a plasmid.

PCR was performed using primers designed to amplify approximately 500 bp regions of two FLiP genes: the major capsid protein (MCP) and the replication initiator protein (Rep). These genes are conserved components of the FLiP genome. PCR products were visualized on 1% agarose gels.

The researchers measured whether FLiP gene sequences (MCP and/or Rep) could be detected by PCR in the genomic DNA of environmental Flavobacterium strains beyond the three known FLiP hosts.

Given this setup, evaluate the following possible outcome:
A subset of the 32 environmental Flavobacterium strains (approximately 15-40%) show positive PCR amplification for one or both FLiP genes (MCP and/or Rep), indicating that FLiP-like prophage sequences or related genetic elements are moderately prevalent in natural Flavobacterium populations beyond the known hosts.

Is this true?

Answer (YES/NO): YES